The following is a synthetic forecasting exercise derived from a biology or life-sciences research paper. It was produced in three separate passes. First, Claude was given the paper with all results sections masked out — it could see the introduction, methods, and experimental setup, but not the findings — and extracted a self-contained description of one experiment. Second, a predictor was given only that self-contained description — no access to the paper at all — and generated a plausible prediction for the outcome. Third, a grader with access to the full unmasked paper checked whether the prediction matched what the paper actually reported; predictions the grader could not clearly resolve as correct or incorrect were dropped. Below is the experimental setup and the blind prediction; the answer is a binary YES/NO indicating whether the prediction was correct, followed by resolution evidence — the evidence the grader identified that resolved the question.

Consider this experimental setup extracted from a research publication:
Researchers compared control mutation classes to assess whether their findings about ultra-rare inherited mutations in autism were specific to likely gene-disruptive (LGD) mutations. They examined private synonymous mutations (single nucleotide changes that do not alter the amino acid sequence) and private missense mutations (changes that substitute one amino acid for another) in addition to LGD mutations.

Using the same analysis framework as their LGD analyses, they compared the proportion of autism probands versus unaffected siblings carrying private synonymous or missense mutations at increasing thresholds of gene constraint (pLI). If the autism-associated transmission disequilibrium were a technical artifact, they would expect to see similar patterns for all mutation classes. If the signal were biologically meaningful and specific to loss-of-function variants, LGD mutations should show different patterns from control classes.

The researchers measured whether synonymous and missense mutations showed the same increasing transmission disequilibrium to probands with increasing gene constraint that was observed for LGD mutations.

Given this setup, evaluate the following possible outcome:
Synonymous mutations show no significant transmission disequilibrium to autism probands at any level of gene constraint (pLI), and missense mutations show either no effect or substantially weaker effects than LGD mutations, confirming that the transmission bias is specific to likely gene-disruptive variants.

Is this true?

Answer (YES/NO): YES